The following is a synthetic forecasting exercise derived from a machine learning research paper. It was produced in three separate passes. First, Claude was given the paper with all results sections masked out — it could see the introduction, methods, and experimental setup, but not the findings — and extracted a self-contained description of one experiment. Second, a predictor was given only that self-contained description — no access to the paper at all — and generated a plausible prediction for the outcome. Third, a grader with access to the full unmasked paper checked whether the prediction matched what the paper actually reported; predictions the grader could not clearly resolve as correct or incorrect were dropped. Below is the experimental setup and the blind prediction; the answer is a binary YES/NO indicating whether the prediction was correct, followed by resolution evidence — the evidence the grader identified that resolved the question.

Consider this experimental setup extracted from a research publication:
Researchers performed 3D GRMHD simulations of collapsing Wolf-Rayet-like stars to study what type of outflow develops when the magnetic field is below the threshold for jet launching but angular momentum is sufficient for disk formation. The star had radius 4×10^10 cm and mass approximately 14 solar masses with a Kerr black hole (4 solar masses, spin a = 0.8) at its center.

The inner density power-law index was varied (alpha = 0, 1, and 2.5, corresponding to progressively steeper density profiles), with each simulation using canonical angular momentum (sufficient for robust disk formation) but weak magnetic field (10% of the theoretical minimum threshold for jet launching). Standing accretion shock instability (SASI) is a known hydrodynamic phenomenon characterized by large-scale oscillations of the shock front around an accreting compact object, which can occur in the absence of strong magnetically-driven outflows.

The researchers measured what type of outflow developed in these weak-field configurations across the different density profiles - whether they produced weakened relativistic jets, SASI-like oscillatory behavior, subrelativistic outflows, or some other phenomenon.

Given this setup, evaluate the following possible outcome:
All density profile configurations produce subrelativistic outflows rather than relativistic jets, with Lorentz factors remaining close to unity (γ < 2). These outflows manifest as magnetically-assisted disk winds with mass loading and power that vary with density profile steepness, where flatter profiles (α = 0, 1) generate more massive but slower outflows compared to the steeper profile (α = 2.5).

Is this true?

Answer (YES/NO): NO